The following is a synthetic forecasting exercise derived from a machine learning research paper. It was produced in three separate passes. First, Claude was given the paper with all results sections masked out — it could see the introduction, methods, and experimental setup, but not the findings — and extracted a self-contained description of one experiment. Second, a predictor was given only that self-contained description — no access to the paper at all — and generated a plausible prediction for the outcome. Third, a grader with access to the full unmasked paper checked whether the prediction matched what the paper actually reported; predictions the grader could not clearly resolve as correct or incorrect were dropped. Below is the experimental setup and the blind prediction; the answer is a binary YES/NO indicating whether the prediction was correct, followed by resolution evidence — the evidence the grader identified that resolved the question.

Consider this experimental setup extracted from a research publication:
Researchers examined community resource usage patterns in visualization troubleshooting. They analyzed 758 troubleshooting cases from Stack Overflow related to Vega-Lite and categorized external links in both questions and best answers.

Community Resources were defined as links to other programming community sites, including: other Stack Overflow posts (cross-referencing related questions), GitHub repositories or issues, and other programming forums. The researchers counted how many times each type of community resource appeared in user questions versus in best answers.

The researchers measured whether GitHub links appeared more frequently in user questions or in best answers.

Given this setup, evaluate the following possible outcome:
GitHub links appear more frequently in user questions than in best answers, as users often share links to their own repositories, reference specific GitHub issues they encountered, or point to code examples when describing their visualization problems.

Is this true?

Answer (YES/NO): NO